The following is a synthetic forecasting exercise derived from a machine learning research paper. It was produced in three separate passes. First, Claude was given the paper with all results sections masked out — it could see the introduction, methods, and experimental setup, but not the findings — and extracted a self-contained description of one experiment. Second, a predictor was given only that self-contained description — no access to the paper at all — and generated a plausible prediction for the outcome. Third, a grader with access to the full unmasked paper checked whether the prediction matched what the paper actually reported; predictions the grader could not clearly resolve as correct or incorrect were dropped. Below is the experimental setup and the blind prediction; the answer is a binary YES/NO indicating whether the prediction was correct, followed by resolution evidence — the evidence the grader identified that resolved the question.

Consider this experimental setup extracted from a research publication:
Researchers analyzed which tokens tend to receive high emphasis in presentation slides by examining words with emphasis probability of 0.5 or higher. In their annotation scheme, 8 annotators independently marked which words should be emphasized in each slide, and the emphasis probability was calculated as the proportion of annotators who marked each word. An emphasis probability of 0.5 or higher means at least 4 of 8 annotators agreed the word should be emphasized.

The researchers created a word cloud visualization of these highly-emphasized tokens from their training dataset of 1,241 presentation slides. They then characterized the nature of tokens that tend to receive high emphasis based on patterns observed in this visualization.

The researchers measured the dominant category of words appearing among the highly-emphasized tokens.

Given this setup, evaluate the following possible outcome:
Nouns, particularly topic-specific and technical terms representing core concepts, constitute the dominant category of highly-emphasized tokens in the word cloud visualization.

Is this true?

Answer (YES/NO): YES